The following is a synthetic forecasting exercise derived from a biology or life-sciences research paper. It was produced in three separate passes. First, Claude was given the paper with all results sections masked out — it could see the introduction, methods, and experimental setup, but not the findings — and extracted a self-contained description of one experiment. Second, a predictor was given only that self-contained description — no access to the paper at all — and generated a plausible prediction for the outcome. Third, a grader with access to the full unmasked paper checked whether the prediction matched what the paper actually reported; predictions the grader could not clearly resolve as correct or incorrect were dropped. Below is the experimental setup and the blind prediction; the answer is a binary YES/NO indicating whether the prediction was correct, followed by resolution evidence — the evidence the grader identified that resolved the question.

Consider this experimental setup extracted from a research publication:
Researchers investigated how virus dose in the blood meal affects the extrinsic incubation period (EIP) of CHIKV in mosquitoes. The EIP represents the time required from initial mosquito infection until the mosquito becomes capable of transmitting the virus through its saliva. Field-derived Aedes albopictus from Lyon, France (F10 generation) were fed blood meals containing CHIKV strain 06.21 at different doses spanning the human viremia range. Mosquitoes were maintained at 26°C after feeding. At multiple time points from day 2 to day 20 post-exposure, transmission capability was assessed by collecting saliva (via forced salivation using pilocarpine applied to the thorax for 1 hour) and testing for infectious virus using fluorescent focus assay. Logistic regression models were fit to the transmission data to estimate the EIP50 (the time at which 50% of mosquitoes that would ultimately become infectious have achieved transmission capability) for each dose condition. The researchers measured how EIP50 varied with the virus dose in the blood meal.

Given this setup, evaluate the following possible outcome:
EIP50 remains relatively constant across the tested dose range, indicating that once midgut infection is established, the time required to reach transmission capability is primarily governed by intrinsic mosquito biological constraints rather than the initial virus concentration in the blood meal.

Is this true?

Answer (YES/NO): NO